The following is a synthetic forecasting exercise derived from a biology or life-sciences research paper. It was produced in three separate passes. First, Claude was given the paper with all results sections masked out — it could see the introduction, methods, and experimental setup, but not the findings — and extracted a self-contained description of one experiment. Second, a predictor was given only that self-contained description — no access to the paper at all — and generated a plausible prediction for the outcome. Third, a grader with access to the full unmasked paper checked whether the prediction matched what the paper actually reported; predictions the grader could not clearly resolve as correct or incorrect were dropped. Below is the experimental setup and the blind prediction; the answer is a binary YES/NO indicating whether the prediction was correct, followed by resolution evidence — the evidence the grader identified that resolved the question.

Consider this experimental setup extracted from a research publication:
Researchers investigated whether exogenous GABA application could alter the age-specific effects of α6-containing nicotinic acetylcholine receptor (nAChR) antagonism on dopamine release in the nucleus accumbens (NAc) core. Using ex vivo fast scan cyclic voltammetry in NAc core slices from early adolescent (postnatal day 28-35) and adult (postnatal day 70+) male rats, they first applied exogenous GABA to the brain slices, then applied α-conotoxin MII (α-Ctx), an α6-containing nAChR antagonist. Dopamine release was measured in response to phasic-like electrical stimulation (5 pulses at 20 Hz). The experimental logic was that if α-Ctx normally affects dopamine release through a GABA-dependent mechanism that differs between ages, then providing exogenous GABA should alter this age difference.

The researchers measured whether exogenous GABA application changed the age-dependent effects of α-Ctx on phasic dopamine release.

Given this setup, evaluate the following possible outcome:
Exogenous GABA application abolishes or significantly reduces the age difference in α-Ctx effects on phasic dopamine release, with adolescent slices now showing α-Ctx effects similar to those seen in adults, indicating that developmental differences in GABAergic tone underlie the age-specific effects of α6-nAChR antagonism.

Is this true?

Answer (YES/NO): YES